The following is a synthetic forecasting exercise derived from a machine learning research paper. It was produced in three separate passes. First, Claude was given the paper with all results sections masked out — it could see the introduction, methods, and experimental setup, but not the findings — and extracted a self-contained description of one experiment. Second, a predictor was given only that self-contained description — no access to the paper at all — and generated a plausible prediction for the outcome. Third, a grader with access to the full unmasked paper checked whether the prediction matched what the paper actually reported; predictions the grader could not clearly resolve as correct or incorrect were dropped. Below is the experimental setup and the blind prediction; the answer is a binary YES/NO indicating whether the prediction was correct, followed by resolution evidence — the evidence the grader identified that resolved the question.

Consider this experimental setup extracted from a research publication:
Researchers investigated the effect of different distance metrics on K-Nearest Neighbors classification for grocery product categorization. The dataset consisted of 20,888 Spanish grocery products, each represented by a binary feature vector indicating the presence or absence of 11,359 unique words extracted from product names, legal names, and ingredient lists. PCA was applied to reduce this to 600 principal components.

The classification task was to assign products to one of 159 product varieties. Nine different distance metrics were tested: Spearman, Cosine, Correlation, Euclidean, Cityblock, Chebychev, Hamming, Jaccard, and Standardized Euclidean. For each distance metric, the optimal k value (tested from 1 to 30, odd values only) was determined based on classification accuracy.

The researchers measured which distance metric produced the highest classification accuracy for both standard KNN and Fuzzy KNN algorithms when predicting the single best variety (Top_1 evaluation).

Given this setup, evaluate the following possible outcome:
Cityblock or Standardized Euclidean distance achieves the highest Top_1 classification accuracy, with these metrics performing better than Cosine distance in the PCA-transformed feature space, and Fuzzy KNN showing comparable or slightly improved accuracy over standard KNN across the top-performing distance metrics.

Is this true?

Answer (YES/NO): NO